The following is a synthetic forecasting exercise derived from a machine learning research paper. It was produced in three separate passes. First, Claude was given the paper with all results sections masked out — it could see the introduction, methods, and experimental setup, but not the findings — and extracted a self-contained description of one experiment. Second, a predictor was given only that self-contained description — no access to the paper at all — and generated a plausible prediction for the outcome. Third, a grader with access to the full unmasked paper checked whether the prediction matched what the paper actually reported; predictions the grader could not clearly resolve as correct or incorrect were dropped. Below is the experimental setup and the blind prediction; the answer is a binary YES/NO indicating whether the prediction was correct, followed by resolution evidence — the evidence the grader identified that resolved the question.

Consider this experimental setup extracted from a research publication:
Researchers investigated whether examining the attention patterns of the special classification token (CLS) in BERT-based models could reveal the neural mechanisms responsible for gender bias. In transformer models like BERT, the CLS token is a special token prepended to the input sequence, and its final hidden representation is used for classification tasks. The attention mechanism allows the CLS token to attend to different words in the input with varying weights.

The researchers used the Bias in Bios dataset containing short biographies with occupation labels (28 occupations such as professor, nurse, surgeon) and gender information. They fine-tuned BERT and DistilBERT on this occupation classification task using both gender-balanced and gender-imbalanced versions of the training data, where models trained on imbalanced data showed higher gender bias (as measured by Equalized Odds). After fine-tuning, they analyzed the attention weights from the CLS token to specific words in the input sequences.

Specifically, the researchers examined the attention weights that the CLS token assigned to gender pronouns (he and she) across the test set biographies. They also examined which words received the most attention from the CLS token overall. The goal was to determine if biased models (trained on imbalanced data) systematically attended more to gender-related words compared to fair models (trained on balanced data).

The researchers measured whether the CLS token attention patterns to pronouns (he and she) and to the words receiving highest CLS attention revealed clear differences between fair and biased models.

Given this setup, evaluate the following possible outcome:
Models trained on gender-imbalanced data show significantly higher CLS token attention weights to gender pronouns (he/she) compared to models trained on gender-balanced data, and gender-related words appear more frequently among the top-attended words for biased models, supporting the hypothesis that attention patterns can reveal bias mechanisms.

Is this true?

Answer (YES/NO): NO